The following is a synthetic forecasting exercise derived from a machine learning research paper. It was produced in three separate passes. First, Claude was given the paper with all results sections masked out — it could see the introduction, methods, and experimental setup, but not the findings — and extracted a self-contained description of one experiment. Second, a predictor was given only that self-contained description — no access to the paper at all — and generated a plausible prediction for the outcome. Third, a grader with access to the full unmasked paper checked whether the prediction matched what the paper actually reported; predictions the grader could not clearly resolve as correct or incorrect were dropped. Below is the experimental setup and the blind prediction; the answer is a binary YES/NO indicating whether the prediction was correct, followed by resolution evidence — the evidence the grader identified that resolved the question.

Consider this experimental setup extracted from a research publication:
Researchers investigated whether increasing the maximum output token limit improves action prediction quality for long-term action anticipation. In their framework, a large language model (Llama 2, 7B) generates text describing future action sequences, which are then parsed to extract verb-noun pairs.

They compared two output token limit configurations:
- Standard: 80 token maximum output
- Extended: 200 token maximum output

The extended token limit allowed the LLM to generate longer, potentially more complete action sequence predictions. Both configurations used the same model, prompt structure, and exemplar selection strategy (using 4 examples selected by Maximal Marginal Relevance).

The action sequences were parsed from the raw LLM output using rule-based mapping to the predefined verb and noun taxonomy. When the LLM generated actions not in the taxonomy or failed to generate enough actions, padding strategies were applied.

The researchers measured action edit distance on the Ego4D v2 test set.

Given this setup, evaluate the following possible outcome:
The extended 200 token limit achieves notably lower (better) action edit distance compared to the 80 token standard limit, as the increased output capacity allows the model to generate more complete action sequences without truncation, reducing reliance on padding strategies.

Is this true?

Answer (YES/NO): NO